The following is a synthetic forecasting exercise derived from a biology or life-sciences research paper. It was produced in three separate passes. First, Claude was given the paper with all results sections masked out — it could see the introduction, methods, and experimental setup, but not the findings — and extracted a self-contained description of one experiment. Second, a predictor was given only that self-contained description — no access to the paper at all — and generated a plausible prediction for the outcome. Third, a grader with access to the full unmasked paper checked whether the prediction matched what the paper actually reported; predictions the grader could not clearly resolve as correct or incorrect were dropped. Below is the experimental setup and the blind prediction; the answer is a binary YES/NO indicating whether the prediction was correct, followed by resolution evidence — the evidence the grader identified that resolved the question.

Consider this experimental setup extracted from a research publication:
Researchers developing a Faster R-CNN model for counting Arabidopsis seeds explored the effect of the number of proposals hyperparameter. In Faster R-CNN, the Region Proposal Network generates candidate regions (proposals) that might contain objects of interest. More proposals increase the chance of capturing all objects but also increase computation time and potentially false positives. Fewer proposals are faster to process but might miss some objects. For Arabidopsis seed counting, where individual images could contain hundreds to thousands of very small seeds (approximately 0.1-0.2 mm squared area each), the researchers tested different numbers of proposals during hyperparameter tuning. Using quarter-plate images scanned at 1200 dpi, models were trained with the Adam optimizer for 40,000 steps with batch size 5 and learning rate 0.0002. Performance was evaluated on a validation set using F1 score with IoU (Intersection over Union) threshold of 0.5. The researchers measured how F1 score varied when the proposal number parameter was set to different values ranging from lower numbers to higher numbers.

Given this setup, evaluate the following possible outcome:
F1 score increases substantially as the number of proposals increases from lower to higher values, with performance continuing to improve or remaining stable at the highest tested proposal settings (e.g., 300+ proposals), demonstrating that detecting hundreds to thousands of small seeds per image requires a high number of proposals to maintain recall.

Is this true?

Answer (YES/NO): YES